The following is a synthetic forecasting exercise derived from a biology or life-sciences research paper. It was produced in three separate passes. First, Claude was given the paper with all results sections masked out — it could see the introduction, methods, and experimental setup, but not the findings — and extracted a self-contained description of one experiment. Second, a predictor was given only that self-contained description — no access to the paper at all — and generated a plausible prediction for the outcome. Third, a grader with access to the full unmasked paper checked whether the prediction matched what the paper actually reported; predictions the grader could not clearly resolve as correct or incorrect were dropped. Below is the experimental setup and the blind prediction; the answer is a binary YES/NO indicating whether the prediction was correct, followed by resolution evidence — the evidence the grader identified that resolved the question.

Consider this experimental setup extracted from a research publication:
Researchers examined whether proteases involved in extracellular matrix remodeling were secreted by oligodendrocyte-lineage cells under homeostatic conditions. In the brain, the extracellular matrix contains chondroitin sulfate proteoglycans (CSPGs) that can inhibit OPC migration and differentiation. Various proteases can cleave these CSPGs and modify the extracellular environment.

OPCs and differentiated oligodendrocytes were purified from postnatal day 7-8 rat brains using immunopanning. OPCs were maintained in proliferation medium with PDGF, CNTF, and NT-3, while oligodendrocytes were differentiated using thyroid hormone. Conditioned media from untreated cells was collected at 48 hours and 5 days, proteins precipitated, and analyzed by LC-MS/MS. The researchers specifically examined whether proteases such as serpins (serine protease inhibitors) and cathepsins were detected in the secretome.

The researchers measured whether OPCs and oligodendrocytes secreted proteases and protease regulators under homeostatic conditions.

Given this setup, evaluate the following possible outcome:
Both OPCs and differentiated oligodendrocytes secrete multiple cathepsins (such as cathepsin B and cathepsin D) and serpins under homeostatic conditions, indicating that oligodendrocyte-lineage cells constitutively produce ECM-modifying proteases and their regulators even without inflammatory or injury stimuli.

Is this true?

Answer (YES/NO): NO